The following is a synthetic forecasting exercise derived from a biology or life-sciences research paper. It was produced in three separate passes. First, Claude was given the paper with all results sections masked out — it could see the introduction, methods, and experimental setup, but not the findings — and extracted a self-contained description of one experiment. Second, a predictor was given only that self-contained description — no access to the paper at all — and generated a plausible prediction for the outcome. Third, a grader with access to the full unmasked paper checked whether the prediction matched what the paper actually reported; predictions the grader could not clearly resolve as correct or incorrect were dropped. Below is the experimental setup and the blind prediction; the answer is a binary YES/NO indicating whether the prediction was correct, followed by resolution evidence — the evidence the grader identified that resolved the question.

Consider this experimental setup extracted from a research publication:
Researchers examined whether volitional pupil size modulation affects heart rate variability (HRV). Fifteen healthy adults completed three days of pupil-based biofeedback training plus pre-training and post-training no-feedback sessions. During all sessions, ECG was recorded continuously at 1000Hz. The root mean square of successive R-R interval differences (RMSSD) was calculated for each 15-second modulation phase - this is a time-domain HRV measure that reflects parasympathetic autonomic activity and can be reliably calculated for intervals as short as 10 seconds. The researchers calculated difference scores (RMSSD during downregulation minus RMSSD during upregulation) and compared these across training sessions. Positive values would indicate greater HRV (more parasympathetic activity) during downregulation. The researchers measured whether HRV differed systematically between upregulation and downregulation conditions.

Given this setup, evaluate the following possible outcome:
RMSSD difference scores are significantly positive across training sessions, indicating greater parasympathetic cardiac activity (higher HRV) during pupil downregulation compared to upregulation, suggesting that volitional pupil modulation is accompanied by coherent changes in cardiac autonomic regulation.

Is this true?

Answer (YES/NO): NO